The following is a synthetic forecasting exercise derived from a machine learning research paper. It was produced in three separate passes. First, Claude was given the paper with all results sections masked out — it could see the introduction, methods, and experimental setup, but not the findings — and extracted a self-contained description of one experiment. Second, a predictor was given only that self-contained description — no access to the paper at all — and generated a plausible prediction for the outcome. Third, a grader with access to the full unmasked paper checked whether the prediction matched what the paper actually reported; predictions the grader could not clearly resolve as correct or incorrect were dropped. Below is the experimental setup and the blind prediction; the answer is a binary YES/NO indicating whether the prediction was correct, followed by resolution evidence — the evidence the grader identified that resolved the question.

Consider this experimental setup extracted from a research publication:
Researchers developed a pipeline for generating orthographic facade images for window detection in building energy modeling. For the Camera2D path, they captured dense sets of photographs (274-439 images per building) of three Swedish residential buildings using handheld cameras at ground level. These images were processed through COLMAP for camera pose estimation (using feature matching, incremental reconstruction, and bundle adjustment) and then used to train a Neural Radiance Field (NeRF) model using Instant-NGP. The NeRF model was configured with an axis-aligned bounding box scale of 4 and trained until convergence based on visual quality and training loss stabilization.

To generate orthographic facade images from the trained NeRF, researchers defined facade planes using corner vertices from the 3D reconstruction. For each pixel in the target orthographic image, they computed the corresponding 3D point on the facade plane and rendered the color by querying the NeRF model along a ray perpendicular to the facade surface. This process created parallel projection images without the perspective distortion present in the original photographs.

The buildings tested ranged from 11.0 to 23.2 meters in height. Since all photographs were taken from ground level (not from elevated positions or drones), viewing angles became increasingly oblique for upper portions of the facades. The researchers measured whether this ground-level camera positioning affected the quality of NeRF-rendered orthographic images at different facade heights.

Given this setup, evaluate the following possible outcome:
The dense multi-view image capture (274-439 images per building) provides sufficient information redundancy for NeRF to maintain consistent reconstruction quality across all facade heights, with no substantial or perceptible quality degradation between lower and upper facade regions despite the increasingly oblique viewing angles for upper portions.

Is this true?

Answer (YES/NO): NO